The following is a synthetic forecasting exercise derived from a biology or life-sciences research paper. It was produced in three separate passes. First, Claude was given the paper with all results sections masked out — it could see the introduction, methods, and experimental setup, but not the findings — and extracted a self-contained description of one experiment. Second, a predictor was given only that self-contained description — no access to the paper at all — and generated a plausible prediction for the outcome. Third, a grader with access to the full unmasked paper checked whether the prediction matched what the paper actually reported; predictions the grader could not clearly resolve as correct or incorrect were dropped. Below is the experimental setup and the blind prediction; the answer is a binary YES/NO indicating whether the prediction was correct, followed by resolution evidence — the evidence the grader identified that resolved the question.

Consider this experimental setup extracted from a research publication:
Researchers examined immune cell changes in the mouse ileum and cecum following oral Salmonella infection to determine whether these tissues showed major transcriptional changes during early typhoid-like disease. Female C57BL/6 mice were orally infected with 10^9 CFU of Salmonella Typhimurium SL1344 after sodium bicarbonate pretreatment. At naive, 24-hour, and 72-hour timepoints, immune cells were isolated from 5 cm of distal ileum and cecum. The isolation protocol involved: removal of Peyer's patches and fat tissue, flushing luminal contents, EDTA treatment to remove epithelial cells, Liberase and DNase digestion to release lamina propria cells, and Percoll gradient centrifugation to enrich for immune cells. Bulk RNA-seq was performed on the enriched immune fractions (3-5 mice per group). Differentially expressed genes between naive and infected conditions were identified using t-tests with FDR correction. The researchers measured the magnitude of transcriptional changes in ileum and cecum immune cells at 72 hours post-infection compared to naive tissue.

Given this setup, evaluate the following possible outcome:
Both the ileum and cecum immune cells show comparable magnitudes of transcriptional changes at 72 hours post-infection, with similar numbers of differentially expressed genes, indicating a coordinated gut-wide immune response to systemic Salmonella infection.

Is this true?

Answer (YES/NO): NO